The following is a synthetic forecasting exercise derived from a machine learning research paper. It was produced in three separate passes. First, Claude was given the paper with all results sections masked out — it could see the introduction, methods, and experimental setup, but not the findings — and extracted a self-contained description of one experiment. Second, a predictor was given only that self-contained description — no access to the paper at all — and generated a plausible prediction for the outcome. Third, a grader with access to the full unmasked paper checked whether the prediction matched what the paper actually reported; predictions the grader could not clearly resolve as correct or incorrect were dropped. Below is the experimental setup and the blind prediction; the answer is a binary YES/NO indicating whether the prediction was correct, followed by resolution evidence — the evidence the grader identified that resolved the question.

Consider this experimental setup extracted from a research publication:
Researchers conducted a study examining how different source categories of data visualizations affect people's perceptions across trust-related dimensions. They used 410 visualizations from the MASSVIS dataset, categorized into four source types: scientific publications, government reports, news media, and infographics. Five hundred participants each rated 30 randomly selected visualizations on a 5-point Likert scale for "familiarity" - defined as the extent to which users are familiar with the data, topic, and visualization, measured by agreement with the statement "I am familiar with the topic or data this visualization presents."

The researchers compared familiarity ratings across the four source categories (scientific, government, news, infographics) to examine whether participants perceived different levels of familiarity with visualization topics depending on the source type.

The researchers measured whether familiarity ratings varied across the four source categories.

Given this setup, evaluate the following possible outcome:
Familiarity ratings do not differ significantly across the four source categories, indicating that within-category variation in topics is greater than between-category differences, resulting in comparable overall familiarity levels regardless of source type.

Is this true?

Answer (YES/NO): YES